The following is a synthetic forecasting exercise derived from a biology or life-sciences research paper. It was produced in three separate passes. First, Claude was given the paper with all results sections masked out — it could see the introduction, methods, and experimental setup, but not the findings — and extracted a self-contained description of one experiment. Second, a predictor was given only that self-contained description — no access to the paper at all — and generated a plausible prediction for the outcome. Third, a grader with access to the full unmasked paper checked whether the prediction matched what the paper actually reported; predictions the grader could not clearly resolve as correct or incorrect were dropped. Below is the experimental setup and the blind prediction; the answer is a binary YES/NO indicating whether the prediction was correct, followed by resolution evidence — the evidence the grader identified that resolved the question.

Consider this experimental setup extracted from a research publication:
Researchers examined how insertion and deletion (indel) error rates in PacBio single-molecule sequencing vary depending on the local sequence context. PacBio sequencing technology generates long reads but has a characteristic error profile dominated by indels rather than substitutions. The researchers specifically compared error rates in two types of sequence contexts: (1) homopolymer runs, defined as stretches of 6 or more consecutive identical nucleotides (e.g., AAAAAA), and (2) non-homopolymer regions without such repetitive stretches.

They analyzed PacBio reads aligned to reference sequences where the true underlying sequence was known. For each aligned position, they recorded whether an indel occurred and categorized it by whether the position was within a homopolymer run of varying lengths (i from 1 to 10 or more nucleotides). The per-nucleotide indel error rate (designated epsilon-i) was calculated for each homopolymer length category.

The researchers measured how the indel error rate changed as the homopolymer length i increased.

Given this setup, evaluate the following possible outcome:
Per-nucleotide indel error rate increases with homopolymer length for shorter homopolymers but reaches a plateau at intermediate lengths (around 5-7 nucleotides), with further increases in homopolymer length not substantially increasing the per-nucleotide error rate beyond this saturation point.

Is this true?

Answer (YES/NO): NO